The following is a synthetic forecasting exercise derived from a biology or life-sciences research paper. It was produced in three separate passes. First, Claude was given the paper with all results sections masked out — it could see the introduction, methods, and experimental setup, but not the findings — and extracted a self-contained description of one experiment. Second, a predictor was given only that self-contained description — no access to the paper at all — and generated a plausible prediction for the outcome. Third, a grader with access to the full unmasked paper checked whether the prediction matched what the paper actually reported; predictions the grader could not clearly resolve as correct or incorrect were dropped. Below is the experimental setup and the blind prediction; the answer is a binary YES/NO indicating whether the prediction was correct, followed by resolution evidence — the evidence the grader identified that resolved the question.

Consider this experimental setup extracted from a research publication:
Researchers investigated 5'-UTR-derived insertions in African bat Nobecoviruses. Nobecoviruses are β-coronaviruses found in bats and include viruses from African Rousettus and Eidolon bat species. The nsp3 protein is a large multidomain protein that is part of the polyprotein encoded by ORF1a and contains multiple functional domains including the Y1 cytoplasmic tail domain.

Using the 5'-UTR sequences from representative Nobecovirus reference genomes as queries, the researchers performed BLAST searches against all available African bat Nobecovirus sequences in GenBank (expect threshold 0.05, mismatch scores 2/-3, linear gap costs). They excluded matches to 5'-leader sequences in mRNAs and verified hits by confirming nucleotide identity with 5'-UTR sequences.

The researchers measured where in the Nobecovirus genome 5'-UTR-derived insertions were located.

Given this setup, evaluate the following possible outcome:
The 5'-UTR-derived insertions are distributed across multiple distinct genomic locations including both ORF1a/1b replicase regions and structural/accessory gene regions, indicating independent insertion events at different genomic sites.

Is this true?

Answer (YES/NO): NO